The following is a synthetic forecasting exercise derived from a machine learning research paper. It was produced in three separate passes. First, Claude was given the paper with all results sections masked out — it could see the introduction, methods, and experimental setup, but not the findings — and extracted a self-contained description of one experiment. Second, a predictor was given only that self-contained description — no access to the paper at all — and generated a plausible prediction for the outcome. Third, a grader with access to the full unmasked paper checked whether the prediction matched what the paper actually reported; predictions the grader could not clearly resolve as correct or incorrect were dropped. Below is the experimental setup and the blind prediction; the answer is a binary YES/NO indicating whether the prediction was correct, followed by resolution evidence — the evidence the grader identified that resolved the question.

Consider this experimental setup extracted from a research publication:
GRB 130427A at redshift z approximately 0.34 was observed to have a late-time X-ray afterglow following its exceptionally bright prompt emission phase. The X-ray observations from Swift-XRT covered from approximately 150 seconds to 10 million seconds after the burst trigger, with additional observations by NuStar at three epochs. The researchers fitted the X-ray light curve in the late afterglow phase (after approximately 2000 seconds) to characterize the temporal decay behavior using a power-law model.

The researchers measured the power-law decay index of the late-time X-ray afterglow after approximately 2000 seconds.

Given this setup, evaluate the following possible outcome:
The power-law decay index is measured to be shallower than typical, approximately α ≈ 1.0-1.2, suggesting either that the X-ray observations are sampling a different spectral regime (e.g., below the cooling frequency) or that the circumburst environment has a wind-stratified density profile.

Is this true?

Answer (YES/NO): NO